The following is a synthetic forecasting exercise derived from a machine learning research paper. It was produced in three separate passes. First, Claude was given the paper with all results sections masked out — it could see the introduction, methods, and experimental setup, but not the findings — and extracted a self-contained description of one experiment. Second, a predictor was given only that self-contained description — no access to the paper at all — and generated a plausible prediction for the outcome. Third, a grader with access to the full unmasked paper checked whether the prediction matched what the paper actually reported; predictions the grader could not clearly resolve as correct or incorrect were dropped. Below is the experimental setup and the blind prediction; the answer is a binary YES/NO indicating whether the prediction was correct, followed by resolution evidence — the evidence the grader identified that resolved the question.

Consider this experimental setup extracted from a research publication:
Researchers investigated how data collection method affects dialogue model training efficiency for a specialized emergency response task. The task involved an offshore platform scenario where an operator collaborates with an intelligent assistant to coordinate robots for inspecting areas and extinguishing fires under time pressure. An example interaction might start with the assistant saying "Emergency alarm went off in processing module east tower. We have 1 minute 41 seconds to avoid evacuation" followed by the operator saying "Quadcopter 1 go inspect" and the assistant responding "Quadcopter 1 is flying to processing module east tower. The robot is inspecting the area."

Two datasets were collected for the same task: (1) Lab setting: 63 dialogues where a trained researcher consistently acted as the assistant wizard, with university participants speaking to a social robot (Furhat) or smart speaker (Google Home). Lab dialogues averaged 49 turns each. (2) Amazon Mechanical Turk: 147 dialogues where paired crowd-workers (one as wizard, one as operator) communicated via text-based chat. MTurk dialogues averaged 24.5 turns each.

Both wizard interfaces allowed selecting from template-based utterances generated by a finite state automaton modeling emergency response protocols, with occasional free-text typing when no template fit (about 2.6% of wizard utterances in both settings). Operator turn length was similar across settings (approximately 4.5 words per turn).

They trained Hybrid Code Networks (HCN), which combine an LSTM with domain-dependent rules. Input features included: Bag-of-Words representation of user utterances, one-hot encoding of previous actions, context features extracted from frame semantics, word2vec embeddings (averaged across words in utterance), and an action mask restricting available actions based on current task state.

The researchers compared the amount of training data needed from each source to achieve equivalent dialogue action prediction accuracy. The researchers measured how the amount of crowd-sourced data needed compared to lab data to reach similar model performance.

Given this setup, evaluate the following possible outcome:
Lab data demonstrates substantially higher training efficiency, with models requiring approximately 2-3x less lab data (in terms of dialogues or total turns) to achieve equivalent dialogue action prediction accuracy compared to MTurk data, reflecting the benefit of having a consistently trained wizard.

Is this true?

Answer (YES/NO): NO